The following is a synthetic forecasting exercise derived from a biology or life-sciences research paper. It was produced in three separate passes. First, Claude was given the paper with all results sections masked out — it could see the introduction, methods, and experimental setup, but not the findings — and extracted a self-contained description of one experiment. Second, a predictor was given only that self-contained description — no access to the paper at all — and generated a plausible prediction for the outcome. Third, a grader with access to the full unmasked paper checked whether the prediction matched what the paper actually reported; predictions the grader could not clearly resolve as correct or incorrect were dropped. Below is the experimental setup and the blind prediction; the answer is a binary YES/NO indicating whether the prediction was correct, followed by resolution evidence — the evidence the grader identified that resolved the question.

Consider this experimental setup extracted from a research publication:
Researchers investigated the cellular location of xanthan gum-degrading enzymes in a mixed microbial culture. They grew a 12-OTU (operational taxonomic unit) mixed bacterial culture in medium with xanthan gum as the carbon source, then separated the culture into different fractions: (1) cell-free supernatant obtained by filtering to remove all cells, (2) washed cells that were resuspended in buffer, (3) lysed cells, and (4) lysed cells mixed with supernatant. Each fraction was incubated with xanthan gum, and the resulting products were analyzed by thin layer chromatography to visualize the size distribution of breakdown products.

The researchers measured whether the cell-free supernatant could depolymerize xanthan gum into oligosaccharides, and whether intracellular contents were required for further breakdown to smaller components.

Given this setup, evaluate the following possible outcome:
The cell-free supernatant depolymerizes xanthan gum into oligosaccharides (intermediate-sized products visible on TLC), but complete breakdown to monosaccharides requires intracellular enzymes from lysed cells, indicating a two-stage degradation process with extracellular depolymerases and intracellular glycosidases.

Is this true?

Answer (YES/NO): YES